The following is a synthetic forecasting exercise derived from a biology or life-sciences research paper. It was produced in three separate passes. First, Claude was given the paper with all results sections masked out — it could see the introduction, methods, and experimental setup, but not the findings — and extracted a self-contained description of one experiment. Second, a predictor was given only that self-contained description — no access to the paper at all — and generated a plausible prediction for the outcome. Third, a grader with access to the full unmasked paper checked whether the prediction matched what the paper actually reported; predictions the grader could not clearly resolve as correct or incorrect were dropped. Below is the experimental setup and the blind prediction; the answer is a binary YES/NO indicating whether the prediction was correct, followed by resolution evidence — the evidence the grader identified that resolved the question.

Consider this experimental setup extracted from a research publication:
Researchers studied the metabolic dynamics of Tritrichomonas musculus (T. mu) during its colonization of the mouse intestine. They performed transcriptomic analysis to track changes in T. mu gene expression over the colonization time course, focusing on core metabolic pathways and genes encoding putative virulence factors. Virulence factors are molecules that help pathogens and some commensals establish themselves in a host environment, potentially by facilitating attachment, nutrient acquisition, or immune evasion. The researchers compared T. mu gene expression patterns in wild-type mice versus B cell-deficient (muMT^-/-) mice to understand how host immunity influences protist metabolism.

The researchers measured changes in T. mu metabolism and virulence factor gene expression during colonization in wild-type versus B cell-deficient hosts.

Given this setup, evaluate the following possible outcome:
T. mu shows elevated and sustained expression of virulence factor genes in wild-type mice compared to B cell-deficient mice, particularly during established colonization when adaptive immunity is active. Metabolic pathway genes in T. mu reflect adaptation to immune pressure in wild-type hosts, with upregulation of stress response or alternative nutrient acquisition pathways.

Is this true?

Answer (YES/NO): NO